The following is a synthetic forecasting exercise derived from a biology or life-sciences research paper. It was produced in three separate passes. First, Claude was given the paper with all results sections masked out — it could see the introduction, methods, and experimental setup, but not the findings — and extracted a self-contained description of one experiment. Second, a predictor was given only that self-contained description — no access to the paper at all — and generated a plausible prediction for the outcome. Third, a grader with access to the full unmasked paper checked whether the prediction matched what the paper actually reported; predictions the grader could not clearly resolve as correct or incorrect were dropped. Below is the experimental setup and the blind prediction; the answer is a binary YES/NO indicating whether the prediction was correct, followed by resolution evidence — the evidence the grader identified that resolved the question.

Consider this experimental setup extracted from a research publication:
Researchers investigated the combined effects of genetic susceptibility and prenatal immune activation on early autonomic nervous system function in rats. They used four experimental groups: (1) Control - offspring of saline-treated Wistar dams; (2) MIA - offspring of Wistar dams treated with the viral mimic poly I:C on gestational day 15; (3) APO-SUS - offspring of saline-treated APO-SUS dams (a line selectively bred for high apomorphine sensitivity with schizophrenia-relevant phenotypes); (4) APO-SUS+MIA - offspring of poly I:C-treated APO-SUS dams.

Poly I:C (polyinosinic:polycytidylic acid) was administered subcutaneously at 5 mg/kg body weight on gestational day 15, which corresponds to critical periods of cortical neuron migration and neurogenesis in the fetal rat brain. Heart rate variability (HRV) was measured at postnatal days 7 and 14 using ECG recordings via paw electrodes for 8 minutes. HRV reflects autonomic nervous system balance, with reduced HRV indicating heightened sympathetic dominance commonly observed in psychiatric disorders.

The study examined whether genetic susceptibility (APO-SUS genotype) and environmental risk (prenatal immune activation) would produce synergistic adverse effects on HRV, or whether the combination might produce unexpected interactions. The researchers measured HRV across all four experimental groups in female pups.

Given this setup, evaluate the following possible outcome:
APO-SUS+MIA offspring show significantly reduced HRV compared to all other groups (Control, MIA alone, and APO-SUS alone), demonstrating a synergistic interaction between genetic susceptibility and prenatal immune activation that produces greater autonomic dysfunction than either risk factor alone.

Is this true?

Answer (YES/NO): NO